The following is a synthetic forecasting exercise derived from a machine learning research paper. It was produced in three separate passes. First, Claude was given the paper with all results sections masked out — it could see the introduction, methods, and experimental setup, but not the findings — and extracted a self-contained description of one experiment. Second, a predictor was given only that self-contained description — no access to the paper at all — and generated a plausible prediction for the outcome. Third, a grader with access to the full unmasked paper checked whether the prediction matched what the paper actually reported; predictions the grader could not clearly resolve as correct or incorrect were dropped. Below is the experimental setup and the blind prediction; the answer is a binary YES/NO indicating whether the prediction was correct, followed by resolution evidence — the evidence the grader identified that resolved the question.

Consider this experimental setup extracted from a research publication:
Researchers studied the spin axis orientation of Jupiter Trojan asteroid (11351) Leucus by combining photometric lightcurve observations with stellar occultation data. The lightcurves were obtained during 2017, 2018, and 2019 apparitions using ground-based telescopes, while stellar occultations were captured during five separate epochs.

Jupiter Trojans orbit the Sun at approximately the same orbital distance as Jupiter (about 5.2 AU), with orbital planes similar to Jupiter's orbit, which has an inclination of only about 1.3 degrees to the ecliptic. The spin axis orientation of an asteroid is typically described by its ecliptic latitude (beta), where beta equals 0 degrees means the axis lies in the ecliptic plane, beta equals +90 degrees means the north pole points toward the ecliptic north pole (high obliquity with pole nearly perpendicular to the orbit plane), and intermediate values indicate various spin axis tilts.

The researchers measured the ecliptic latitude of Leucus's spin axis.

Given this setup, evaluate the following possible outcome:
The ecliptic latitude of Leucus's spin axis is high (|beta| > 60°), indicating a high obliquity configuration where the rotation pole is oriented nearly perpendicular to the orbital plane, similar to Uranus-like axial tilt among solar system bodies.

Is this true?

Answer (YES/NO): NO